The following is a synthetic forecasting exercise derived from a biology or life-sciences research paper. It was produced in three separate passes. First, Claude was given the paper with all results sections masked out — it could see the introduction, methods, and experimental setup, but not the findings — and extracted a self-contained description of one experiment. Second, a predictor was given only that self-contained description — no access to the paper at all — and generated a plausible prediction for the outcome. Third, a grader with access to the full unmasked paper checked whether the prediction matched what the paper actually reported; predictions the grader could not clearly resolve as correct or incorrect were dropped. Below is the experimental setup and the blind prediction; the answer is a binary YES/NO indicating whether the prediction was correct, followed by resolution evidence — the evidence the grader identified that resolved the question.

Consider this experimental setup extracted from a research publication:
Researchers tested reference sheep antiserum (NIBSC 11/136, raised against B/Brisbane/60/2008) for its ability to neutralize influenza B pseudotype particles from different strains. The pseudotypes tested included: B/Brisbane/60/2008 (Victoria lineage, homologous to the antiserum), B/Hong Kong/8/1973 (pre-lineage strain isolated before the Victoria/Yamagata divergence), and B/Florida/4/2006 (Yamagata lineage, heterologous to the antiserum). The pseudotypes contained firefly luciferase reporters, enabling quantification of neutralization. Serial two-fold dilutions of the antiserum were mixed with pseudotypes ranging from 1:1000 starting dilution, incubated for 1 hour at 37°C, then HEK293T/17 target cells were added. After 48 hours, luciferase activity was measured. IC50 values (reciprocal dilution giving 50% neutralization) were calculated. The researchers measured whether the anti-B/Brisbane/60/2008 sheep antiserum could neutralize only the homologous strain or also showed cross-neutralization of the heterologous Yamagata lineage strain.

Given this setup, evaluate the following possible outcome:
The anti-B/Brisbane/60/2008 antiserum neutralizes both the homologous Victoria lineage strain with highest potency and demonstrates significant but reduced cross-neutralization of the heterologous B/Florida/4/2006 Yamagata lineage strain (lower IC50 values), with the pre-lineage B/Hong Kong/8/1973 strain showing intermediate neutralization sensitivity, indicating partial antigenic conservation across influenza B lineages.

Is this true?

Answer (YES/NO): YES